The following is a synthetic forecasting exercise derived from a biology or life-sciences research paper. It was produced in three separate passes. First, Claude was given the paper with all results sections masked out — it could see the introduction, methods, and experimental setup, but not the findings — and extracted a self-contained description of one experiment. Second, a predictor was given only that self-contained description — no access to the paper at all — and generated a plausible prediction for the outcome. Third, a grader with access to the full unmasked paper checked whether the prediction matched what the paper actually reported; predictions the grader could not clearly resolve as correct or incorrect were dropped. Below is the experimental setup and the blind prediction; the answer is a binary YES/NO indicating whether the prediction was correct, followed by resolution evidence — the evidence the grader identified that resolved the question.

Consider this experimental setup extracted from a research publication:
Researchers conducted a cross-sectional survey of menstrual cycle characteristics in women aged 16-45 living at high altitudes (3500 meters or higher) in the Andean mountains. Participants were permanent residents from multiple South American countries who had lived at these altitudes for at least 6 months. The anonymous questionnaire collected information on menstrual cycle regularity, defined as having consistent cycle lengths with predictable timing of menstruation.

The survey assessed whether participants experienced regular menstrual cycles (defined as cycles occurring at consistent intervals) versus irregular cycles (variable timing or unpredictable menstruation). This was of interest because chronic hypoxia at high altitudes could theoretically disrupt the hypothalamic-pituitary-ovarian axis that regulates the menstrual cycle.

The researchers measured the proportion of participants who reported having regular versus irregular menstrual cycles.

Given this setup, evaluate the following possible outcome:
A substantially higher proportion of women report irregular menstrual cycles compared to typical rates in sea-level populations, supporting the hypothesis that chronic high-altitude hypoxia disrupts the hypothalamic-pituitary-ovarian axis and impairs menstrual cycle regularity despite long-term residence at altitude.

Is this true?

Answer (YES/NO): NO